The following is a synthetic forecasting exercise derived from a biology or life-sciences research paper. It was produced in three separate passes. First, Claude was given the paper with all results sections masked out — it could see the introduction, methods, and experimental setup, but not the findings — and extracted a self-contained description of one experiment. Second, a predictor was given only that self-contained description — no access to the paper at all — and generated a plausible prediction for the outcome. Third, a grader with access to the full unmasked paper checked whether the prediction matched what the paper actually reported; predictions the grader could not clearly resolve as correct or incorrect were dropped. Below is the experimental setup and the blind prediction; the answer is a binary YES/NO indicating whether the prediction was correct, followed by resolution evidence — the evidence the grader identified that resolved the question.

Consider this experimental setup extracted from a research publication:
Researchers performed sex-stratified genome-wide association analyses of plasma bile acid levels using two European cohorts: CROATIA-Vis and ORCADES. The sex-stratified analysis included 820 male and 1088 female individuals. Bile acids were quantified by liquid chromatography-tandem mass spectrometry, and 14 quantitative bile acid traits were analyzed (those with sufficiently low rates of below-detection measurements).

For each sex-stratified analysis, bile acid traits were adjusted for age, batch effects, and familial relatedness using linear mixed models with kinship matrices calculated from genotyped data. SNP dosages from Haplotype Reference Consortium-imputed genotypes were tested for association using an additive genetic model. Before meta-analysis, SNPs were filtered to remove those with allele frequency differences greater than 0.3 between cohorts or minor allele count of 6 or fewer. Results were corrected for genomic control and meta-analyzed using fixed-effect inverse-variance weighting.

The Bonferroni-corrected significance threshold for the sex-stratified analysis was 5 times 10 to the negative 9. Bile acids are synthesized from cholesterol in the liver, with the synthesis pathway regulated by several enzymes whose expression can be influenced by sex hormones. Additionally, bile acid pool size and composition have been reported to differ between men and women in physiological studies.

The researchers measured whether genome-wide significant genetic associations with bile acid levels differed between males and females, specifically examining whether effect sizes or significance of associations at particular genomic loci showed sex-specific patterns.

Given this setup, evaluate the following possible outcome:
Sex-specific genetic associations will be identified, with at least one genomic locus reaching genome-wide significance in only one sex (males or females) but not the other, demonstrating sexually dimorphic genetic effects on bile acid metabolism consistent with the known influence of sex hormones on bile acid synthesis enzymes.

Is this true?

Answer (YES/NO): YES